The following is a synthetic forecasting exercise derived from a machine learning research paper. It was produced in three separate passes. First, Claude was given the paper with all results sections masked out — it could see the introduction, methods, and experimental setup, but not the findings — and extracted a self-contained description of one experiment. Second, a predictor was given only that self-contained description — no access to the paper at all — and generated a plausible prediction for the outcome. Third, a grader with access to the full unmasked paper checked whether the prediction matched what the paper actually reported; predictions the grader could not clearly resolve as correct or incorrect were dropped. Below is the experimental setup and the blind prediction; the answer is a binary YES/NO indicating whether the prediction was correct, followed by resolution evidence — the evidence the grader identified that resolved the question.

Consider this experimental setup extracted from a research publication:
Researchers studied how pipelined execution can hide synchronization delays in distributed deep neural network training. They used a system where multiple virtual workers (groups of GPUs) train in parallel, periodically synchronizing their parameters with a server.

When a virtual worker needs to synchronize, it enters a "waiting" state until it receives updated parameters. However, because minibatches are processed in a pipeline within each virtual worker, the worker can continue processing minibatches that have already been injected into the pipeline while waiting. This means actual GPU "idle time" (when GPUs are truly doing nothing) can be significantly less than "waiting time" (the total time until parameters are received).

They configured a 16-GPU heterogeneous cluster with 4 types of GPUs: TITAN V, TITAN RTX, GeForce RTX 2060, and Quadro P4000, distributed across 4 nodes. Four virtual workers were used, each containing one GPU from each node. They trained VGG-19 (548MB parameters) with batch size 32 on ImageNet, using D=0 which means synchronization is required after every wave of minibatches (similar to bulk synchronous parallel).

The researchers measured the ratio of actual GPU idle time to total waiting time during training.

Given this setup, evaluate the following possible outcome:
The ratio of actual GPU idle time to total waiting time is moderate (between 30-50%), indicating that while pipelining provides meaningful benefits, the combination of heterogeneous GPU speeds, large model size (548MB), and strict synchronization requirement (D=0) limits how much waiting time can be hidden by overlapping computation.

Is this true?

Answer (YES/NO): NO